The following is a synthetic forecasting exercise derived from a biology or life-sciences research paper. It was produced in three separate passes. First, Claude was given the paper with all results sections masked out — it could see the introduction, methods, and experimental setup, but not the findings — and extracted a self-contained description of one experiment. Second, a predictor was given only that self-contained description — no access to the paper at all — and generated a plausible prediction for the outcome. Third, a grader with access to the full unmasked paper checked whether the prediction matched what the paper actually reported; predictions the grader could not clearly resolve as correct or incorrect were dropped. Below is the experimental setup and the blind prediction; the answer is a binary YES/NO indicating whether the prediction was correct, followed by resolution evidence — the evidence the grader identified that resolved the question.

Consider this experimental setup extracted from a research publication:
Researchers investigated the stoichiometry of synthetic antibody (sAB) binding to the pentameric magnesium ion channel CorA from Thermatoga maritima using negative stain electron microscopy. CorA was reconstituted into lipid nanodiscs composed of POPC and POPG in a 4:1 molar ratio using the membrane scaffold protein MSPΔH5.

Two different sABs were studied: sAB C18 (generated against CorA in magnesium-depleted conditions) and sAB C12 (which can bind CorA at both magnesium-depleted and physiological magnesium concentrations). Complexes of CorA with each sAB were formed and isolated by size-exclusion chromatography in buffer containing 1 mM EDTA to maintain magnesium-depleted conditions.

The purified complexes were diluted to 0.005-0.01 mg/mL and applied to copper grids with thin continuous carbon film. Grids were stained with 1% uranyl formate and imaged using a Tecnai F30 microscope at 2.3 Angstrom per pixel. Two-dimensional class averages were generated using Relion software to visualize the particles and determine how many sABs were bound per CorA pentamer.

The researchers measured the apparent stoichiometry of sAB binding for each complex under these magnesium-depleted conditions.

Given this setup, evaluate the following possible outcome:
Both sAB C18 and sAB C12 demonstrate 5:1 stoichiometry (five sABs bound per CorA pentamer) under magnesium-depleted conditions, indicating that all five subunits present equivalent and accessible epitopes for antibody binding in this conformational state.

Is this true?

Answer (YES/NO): NO